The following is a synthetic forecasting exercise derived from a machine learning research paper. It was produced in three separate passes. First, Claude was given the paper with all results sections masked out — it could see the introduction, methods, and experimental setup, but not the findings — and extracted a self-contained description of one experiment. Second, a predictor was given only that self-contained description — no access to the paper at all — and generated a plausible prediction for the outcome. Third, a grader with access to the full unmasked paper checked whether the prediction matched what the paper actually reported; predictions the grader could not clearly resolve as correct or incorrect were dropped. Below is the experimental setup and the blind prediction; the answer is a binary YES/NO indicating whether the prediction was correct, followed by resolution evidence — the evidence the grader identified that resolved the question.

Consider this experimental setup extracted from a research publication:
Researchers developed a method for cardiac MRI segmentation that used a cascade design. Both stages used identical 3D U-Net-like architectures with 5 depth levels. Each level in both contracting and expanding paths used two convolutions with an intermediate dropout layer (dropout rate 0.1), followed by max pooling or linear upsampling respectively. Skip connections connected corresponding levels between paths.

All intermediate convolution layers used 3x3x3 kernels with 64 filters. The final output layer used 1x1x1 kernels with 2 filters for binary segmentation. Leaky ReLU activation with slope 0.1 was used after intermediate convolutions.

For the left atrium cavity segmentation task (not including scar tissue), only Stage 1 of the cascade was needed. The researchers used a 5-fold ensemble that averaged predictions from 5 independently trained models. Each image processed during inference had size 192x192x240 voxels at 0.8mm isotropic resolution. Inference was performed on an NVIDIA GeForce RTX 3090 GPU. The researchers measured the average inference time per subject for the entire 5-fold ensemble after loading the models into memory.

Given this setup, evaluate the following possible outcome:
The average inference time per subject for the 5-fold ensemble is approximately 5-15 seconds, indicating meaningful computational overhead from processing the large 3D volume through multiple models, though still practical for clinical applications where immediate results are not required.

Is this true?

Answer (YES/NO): YES